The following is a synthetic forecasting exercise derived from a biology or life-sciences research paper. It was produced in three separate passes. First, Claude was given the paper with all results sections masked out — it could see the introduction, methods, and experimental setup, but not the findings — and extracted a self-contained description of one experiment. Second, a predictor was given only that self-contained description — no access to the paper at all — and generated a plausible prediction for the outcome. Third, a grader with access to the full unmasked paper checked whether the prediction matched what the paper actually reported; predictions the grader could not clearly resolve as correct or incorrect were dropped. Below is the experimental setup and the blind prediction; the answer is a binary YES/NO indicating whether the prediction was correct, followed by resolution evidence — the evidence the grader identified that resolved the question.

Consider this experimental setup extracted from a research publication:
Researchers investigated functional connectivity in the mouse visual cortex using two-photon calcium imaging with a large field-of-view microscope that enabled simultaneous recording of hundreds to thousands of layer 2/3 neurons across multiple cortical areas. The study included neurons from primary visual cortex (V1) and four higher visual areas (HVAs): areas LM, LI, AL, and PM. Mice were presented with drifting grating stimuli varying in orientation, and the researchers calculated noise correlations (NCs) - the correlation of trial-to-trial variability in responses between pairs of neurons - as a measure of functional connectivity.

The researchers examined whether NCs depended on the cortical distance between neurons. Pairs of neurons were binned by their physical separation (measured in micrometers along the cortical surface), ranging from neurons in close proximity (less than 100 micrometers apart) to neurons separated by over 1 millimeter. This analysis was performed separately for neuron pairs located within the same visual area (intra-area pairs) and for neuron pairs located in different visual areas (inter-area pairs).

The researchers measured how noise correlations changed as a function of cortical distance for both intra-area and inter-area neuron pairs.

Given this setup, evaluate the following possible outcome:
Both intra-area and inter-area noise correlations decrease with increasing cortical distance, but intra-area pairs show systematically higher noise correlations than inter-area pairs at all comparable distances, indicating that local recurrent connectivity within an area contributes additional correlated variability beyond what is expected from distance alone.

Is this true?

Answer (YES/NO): NO